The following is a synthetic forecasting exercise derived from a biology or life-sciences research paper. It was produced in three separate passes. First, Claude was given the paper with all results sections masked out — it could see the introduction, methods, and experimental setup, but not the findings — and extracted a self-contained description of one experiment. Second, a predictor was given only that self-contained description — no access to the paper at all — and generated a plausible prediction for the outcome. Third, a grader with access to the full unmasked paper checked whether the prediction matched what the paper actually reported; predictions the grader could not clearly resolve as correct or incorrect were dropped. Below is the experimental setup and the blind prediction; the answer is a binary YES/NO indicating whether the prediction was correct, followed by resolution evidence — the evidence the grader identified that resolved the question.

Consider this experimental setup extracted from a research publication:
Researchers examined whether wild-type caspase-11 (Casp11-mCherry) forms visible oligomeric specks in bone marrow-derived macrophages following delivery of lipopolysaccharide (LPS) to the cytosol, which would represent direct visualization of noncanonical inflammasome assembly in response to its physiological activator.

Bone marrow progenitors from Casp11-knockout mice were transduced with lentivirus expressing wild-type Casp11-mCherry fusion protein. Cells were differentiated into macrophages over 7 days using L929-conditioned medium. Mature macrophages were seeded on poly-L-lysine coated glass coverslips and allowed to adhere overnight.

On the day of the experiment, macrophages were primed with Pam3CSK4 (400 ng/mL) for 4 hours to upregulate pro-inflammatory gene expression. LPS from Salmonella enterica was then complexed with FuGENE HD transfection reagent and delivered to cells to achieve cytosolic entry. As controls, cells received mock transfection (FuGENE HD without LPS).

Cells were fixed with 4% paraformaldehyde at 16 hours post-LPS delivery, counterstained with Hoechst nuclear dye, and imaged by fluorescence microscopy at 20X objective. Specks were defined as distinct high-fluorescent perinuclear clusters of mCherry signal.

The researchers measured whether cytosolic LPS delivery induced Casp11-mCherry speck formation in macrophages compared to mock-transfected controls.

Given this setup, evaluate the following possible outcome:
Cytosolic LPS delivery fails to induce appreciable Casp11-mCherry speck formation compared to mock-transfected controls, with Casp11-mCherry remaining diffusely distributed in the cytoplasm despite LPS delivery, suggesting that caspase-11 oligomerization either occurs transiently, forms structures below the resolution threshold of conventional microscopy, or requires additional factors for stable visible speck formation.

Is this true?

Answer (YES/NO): NO